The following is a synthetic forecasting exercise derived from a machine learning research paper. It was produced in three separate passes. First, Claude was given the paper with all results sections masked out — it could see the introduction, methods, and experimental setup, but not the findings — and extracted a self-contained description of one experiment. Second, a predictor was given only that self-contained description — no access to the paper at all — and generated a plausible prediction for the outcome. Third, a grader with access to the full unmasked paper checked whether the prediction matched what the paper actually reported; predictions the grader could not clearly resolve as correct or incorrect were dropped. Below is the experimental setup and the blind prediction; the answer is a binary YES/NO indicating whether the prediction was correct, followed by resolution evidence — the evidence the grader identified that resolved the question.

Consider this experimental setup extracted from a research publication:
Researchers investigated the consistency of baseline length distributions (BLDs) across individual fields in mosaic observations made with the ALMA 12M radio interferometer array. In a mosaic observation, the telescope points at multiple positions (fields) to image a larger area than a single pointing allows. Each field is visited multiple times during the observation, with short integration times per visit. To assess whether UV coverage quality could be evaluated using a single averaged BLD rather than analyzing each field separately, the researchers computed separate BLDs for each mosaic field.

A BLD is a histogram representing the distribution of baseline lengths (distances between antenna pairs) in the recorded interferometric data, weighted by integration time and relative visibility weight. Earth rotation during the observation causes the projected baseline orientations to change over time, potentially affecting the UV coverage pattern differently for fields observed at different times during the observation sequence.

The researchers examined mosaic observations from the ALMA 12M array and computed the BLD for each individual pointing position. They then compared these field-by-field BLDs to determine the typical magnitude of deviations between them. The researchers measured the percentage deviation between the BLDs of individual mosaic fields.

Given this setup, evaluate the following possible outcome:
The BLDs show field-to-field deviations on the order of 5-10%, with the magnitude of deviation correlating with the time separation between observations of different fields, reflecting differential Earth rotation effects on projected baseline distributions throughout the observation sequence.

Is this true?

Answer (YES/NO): NO